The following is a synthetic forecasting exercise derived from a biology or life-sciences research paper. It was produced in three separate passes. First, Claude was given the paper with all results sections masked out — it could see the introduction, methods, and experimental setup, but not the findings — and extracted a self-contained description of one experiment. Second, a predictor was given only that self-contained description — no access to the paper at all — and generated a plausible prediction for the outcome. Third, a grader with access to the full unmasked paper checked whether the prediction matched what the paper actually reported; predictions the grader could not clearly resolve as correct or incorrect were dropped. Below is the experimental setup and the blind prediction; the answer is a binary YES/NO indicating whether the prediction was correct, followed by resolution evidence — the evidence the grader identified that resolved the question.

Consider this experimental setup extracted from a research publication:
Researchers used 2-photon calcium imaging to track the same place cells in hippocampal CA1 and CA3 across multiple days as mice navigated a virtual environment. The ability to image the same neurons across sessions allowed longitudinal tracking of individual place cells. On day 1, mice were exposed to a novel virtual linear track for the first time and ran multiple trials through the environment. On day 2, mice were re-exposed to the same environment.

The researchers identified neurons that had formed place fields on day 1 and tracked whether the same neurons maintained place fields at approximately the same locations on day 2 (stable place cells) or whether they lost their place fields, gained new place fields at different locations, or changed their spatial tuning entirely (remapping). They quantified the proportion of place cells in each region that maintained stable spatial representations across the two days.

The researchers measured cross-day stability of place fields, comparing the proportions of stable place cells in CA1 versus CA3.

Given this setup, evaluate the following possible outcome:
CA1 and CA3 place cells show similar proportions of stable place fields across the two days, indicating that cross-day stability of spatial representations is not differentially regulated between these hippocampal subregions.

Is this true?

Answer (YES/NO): NO